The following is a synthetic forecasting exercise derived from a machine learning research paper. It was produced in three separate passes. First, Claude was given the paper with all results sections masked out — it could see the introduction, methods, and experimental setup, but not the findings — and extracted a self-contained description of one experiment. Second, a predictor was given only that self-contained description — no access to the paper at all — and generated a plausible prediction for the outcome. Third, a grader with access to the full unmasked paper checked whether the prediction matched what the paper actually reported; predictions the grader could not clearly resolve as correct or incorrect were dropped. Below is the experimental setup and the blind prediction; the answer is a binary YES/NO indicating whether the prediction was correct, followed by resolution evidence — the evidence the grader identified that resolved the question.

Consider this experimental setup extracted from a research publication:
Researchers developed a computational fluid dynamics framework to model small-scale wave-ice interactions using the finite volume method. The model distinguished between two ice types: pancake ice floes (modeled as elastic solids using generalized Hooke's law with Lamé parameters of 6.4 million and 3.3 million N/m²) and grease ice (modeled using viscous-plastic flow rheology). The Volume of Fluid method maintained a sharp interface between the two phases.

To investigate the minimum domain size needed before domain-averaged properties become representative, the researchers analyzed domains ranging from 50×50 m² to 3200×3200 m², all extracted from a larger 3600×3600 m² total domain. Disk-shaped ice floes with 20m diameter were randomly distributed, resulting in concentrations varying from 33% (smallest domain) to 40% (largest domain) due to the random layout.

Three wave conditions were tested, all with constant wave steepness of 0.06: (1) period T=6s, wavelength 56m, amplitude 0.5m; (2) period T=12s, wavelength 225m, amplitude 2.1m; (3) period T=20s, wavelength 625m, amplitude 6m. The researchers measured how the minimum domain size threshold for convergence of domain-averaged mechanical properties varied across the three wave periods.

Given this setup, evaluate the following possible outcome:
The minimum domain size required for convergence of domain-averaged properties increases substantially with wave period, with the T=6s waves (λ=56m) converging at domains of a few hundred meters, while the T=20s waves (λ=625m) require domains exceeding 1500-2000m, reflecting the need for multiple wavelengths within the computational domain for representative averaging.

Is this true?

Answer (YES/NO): YES